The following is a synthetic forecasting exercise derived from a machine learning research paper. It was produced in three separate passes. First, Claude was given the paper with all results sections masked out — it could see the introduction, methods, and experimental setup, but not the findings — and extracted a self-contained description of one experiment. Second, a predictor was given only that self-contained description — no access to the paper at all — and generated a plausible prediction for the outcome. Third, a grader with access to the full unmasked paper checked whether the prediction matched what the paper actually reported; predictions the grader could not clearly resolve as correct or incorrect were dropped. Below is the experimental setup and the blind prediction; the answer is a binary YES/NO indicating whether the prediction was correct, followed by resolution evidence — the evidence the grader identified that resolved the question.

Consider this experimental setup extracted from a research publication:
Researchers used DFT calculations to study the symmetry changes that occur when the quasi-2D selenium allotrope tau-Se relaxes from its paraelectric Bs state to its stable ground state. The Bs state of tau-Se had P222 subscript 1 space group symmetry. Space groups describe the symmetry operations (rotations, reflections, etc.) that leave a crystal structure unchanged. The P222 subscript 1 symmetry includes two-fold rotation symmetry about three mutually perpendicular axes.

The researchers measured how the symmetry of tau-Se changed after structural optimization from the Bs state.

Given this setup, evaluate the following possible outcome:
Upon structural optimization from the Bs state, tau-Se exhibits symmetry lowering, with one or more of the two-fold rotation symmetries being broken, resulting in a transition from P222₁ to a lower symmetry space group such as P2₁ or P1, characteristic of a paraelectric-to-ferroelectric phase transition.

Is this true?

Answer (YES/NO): YES